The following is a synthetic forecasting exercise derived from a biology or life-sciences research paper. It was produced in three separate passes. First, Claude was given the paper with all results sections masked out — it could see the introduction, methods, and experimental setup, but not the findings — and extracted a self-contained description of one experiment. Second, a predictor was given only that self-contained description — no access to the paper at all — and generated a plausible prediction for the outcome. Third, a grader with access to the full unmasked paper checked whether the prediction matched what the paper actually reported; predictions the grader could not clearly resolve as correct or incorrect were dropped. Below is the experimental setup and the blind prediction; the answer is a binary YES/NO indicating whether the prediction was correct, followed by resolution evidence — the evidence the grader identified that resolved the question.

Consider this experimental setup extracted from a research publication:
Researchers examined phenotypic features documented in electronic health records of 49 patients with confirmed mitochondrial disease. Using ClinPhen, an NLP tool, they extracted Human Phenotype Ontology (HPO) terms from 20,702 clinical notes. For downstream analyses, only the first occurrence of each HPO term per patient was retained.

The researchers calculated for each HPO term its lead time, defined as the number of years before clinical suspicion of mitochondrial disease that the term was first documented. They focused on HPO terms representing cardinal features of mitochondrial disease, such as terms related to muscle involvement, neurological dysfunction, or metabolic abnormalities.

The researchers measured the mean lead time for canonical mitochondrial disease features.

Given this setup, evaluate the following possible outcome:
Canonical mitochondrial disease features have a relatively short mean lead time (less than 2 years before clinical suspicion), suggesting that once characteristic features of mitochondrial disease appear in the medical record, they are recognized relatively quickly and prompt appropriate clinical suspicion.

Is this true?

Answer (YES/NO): NO